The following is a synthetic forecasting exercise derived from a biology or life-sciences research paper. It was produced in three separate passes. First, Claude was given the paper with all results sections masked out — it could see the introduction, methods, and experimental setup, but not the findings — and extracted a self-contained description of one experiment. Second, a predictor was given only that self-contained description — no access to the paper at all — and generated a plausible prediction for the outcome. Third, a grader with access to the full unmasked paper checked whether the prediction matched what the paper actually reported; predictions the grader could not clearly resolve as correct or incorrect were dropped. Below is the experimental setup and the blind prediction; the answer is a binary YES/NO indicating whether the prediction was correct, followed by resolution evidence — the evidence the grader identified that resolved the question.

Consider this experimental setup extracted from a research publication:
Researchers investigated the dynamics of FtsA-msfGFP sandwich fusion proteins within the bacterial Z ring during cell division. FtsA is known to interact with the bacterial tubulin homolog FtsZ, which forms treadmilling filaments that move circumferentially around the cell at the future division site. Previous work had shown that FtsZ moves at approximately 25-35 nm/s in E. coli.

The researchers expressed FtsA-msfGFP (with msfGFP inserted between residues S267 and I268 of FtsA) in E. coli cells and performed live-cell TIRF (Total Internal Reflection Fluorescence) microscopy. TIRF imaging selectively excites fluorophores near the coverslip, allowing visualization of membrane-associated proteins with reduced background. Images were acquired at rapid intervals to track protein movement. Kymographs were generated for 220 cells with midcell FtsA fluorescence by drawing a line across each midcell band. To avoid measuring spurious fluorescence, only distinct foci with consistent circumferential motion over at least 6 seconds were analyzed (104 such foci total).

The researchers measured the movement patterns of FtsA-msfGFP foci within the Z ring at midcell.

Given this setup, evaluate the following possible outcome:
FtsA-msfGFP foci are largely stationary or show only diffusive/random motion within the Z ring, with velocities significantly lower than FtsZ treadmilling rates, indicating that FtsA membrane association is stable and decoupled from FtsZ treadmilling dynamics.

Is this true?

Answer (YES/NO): NO